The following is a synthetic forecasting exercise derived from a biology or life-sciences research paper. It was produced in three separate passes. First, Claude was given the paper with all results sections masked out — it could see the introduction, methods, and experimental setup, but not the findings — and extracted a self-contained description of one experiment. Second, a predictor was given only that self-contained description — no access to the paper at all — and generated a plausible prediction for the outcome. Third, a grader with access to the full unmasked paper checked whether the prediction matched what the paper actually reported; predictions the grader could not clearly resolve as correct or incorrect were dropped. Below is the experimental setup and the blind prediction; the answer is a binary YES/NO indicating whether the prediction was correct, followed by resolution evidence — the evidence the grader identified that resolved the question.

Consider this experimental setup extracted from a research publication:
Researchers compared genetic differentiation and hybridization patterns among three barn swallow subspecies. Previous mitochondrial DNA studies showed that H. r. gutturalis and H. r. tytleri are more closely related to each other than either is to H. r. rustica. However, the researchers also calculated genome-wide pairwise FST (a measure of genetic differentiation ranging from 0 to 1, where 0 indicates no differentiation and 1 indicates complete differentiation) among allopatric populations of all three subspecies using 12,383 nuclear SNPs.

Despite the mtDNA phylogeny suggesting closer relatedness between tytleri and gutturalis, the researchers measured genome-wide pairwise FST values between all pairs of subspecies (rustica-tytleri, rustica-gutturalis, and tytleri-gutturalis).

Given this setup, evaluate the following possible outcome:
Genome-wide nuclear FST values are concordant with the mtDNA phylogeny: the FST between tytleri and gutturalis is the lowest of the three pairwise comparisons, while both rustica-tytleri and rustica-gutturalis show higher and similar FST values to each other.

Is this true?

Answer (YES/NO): NO